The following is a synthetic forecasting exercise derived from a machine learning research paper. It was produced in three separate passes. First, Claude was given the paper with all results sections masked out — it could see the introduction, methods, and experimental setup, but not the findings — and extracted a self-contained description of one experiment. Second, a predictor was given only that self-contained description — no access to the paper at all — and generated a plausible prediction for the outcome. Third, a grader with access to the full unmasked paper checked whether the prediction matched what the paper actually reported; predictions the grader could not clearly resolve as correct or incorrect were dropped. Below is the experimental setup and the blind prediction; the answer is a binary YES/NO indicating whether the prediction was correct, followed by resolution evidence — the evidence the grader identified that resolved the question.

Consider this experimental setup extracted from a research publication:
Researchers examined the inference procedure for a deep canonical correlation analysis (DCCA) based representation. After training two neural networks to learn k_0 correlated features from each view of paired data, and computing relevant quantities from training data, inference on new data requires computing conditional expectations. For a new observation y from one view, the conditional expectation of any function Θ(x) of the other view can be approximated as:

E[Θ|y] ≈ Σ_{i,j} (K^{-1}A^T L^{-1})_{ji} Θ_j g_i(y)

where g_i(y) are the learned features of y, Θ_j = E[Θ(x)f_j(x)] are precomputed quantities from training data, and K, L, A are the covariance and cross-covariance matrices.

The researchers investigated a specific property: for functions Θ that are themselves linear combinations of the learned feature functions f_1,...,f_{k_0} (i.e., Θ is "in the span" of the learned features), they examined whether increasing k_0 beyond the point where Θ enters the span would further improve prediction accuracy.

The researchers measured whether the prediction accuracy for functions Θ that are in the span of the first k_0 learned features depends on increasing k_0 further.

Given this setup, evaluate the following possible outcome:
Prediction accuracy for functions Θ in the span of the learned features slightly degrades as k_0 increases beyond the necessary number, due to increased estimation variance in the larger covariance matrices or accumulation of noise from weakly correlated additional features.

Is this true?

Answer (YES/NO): NO